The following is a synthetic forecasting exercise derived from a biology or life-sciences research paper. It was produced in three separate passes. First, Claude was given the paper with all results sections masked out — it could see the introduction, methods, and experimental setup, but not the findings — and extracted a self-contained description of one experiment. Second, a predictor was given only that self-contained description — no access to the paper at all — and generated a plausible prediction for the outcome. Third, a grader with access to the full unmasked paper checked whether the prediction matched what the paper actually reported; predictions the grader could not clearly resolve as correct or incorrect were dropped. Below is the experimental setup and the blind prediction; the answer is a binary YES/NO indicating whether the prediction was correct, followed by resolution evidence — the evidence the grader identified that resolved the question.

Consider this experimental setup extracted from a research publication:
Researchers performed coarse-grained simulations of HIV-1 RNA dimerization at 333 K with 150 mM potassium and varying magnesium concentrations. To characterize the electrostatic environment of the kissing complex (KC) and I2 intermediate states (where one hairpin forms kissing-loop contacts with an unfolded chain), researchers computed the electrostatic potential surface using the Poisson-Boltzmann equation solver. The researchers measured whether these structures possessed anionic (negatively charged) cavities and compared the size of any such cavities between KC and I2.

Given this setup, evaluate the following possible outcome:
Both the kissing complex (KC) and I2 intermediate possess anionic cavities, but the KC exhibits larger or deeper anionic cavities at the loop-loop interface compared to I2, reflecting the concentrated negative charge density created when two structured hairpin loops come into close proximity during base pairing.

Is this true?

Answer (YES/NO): YES